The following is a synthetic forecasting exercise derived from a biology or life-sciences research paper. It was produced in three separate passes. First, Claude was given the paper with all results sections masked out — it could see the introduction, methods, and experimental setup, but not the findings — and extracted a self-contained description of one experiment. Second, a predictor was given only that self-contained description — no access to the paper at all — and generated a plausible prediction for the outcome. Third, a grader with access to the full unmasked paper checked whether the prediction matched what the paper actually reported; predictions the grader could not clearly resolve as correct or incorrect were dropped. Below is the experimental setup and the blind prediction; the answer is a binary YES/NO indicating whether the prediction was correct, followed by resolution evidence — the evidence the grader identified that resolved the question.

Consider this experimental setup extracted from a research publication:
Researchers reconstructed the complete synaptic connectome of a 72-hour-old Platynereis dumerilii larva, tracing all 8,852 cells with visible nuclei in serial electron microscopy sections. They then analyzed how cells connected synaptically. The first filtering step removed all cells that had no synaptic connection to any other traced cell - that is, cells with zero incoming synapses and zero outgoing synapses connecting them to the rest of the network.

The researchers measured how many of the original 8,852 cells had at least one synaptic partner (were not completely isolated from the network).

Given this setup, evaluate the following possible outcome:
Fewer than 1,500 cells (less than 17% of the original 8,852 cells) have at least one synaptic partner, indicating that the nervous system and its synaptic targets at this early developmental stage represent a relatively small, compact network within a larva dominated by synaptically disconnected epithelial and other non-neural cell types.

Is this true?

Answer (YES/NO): NO